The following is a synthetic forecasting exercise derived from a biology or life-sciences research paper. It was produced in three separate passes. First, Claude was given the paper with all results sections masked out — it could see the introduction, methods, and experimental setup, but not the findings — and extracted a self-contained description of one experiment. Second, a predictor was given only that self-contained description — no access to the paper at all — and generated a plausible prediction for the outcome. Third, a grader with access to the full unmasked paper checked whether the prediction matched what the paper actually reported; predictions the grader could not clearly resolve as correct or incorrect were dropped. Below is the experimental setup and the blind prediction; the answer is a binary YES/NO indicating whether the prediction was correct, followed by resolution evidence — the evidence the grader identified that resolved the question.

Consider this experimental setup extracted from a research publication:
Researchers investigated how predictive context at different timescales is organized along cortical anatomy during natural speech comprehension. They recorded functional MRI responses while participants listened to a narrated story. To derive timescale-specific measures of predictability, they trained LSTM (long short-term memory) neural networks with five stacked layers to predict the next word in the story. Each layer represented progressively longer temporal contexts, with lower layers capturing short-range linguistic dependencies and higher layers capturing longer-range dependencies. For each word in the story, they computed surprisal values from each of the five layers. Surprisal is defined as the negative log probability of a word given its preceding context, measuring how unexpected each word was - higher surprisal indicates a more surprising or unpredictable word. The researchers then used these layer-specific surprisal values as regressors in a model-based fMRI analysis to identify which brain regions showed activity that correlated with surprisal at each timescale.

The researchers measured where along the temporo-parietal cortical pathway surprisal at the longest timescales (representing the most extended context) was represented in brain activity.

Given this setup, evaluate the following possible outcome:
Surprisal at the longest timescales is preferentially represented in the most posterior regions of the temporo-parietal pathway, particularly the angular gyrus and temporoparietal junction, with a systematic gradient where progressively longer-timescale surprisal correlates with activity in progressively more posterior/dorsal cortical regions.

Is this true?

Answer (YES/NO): YES